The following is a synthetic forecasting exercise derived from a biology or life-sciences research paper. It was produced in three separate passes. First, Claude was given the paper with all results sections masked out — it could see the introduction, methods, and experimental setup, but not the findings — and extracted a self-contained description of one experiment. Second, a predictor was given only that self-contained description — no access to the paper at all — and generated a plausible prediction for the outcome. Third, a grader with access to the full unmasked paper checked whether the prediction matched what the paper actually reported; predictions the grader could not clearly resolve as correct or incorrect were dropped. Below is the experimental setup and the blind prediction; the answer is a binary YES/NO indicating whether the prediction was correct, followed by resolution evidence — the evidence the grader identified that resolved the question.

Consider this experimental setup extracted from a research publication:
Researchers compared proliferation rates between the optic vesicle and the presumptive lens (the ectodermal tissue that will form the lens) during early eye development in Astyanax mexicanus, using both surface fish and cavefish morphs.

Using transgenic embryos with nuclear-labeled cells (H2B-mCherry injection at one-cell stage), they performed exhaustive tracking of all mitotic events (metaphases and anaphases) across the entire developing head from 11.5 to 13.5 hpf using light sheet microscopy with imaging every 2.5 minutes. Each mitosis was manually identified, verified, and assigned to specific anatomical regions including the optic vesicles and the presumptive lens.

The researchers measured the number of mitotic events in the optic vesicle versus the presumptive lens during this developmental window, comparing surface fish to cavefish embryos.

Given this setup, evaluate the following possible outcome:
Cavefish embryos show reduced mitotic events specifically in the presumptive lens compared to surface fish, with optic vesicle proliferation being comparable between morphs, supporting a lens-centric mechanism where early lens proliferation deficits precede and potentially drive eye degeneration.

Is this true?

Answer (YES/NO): NO